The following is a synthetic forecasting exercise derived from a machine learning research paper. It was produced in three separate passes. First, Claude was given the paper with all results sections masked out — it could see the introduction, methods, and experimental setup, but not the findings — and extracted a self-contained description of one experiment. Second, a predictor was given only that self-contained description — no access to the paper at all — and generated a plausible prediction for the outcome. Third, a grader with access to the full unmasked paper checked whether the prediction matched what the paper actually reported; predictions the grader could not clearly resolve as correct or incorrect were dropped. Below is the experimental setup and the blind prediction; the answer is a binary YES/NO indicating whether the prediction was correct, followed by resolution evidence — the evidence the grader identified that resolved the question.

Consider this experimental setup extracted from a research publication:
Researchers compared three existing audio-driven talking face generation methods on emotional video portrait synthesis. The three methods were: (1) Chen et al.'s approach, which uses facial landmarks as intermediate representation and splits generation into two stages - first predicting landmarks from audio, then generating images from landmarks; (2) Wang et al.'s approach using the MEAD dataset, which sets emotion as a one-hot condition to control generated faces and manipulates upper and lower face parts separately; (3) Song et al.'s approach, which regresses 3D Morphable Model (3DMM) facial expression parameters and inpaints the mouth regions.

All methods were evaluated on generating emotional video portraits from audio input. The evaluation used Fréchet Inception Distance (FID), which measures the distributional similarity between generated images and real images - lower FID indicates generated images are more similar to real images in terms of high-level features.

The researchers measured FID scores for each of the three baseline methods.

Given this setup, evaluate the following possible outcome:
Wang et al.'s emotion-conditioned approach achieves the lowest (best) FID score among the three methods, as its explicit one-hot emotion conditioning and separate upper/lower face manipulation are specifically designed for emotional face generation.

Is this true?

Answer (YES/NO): YES